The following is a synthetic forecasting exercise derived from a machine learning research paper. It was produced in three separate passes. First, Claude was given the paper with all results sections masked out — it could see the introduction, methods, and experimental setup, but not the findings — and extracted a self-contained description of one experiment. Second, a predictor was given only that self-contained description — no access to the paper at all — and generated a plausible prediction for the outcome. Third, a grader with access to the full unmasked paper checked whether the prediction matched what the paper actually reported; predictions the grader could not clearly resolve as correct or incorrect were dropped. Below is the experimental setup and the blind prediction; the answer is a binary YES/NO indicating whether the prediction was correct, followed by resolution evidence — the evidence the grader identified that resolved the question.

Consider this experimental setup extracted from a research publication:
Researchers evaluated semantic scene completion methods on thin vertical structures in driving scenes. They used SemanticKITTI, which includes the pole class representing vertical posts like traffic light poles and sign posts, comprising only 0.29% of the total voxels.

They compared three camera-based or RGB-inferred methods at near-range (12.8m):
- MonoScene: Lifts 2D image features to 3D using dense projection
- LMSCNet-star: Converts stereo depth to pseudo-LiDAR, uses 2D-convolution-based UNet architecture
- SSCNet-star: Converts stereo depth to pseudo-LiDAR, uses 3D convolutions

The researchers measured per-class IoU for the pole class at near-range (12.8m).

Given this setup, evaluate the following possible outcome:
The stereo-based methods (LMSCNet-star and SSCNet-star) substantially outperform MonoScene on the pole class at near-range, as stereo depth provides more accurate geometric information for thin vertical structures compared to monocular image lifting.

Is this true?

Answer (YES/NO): YES